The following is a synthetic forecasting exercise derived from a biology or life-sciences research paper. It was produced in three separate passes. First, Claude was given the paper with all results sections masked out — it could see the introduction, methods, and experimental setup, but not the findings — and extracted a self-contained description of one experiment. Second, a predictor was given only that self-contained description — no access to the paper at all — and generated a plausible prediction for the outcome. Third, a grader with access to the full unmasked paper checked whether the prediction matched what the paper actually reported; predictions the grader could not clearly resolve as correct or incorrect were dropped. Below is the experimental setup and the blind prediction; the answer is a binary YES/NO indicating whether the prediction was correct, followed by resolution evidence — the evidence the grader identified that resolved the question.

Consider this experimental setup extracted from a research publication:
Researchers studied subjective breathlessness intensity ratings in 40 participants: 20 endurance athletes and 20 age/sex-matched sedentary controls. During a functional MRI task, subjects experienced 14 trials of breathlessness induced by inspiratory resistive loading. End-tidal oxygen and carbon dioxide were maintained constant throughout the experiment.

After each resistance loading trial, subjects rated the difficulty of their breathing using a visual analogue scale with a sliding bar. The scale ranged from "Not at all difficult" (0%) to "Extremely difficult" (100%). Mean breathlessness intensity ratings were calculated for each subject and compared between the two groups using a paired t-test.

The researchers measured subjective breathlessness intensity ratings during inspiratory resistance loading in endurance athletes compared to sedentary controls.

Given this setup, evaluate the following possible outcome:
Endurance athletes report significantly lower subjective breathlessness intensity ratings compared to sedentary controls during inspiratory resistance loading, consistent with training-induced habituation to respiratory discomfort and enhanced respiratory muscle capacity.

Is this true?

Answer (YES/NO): NO